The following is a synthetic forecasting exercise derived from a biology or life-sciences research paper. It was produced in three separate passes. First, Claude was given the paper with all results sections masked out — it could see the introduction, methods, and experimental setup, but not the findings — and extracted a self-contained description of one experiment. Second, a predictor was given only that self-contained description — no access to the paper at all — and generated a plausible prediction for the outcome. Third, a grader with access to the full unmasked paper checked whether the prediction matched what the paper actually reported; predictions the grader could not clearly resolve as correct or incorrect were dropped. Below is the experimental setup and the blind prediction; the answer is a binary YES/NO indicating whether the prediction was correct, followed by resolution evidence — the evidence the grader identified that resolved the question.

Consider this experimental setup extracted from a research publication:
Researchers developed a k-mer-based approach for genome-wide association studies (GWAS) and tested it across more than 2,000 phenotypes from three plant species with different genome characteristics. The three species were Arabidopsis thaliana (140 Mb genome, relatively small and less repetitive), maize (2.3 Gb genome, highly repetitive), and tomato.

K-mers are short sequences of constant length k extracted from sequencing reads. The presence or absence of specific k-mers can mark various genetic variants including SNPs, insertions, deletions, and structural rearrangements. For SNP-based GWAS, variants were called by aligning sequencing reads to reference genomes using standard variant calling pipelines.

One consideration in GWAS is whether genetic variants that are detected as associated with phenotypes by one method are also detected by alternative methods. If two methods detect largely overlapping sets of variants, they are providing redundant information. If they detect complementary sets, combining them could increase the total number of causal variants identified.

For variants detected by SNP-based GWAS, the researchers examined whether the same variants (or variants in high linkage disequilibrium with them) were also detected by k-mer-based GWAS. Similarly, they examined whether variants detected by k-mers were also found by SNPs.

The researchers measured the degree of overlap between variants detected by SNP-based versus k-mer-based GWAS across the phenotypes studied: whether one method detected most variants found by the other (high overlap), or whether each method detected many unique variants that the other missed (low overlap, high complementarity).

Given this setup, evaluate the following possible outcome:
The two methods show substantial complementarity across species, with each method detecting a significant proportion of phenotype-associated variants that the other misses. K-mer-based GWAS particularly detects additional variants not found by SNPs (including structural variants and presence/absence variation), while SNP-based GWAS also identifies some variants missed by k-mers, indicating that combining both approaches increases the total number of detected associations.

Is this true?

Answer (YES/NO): NO